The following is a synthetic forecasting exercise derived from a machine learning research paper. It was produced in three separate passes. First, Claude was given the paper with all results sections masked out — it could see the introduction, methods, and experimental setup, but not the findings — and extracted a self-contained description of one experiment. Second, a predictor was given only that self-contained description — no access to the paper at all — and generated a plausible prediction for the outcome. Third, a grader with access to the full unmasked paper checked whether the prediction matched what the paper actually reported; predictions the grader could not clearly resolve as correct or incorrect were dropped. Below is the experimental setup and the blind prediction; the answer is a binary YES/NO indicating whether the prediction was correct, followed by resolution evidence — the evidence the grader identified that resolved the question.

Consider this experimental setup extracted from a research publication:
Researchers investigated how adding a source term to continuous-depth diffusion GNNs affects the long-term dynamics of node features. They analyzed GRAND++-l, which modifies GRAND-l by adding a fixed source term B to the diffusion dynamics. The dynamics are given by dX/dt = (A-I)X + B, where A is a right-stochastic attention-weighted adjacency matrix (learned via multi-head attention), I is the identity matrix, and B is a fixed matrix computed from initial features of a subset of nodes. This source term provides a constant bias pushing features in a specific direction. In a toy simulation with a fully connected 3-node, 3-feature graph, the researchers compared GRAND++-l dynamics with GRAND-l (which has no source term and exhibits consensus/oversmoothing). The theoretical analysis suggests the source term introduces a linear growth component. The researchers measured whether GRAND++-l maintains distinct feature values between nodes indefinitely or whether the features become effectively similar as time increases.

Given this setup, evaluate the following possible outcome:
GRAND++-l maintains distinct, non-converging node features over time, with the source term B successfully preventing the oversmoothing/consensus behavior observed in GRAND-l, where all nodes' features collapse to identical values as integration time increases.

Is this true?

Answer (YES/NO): NO